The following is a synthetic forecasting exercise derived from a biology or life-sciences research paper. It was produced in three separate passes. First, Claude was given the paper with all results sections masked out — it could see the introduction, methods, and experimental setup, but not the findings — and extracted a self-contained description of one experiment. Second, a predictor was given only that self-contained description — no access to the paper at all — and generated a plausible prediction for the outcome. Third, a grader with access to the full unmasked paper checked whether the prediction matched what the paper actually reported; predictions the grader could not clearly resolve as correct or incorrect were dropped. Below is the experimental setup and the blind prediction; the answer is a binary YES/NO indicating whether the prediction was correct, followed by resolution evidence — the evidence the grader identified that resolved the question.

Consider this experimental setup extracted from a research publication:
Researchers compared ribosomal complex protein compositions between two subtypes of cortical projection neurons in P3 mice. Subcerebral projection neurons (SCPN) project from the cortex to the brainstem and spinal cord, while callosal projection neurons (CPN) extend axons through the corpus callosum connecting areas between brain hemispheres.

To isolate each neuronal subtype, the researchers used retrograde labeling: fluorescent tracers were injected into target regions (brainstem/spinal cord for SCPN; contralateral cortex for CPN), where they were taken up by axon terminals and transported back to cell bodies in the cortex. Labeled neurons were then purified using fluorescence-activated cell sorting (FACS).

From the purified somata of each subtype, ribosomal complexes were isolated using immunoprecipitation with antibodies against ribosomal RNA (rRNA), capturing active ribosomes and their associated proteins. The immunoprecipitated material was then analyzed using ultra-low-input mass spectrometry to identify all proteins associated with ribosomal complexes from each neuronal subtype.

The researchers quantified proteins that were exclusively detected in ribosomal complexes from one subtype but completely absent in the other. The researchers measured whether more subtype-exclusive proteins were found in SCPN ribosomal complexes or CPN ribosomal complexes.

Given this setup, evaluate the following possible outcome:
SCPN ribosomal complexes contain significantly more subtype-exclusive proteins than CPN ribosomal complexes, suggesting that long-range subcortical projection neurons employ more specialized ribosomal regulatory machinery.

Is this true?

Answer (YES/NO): YES